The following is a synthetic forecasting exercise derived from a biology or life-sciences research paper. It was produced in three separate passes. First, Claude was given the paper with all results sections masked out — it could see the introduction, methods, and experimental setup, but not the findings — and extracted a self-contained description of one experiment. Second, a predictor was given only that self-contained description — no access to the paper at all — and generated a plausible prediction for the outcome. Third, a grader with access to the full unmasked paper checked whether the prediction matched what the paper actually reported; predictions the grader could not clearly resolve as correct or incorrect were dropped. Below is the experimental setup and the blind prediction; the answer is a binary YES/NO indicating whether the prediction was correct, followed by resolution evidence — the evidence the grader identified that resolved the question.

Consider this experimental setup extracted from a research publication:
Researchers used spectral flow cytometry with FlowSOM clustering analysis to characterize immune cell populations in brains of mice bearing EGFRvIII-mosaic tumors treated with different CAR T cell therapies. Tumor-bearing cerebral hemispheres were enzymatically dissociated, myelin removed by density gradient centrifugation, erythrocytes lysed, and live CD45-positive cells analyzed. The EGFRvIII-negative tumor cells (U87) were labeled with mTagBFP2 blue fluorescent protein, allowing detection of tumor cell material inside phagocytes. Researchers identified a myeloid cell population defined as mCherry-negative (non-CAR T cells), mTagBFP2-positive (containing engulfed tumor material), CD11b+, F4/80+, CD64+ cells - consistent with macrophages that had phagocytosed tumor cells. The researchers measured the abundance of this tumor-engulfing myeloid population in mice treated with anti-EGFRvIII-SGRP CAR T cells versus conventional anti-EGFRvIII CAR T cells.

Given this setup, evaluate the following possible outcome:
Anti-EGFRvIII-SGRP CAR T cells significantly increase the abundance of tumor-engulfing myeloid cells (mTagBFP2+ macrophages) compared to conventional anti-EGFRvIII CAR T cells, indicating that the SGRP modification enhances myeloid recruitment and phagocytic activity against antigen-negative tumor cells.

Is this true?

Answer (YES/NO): NO